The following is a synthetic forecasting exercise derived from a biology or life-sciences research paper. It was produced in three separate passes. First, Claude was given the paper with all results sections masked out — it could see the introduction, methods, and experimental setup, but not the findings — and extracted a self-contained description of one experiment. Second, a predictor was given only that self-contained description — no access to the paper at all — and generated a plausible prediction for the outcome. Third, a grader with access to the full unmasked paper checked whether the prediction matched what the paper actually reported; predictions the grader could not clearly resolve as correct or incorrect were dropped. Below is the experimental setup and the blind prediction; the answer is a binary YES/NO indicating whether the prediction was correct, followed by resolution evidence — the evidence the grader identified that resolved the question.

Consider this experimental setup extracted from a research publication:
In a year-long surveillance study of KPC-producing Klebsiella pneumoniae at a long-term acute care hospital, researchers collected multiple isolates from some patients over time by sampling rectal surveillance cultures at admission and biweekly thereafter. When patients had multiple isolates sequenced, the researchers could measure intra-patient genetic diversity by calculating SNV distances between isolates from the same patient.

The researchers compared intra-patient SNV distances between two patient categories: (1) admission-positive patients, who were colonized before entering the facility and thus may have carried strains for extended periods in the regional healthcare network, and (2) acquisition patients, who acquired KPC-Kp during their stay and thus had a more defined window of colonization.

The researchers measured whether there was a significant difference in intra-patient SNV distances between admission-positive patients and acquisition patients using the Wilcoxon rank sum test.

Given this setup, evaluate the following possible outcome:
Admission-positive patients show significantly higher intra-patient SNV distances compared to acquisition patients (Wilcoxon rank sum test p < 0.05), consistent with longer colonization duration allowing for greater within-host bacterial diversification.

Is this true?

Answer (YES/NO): YES